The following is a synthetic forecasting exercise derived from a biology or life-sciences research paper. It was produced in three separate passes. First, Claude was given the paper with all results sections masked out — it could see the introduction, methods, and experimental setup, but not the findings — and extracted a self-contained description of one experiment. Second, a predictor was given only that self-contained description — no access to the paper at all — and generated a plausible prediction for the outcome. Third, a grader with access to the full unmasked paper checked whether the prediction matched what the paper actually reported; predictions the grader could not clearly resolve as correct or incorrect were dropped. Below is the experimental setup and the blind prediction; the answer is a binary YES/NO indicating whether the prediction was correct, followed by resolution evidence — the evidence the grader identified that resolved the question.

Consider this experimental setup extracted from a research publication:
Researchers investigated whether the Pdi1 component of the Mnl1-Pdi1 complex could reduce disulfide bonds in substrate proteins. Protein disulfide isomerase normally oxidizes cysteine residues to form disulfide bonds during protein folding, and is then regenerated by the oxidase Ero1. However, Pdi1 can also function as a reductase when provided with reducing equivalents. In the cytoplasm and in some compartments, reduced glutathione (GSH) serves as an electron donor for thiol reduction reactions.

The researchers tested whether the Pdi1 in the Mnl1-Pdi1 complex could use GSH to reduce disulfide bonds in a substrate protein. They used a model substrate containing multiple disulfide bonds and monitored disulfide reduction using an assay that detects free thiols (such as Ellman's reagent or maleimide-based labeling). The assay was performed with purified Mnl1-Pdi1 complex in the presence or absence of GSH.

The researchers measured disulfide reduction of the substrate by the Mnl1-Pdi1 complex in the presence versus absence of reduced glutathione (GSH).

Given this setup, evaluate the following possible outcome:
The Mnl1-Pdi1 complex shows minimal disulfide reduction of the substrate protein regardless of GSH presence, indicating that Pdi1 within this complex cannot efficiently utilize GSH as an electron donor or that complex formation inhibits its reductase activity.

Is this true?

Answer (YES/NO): NO